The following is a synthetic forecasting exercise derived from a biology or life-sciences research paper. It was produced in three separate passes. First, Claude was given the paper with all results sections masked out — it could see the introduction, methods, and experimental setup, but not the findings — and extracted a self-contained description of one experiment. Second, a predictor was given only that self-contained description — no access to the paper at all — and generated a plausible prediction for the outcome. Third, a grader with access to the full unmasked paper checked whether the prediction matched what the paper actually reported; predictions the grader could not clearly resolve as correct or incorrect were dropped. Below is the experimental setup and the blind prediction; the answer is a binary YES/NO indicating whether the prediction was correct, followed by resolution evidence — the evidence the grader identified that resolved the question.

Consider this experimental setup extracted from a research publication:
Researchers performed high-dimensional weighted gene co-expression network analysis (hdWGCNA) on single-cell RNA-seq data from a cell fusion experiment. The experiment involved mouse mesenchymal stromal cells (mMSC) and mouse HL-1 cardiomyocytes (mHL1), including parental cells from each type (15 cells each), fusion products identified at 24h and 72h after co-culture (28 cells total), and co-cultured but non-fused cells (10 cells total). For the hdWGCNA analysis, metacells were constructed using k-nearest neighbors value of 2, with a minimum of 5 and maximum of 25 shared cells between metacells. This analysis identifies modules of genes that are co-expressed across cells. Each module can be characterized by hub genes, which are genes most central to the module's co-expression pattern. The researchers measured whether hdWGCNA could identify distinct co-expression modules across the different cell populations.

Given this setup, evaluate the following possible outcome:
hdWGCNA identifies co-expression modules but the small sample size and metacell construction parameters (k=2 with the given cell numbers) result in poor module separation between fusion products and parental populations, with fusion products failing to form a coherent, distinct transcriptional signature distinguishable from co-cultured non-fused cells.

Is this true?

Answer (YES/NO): NO